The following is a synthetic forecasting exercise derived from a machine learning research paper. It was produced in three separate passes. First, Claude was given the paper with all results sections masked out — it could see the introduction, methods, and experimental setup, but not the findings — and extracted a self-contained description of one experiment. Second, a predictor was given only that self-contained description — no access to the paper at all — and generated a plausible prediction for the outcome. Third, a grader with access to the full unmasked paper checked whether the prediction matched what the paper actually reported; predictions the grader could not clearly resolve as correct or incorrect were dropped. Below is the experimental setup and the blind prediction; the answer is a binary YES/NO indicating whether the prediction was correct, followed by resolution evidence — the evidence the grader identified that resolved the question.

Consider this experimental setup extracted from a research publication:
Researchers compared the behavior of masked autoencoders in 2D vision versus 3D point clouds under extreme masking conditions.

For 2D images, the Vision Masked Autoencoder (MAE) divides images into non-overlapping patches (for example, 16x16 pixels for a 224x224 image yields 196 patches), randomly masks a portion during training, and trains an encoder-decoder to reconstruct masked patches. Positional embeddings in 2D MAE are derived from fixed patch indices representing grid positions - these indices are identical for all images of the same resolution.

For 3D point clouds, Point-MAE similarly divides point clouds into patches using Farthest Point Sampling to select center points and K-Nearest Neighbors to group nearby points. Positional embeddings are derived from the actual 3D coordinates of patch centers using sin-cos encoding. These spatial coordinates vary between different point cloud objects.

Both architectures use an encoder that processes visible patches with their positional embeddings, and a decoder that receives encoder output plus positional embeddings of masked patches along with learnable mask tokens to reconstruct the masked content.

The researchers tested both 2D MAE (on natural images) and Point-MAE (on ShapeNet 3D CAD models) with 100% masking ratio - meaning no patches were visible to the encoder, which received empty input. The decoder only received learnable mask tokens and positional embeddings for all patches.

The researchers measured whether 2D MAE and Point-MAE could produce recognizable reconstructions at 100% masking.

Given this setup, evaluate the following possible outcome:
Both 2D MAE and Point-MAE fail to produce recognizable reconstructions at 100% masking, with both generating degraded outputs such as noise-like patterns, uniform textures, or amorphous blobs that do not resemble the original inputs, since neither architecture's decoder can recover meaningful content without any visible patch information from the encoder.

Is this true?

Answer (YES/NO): NO